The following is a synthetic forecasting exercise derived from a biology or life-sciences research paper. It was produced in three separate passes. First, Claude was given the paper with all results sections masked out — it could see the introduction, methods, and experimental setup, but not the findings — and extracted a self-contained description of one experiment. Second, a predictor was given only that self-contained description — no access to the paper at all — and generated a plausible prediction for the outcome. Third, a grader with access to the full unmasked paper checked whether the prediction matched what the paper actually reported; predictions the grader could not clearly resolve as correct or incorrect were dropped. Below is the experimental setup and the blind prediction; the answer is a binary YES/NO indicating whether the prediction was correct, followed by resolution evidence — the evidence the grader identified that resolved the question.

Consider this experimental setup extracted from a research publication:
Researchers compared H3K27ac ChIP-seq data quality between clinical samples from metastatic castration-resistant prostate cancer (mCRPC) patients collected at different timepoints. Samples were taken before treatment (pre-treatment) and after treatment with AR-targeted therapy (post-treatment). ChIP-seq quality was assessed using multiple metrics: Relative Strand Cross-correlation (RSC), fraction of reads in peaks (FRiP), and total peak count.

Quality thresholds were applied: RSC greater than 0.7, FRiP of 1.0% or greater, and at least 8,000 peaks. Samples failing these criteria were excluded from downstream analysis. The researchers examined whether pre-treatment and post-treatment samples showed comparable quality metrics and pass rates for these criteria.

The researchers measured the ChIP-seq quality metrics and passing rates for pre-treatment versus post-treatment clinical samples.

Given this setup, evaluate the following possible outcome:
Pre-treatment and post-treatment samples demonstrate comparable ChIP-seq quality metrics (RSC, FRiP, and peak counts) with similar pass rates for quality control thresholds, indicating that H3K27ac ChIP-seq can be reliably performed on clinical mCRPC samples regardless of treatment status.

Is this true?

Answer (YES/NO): YES